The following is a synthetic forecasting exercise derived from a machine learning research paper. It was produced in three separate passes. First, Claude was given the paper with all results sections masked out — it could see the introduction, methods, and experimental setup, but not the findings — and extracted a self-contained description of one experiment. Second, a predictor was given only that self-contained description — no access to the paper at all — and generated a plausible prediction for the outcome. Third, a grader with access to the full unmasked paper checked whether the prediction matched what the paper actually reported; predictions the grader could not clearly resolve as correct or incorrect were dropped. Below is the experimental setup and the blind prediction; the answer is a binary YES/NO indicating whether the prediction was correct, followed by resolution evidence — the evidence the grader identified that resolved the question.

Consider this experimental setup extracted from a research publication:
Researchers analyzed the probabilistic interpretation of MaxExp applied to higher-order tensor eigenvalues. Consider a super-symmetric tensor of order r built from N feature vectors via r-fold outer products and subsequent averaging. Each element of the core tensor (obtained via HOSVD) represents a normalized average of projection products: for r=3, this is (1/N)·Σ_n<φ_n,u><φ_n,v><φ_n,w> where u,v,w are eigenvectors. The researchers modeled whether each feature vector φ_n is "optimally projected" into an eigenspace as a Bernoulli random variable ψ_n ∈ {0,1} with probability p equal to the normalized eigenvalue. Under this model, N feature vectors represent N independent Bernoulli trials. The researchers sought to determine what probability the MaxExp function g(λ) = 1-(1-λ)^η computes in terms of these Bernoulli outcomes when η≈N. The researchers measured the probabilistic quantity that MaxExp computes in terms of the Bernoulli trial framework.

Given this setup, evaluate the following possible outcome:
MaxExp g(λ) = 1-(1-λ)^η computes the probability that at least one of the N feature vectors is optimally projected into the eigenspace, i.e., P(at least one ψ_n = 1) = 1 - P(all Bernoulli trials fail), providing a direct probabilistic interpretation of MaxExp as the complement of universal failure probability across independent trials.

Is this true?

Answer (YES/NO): YES